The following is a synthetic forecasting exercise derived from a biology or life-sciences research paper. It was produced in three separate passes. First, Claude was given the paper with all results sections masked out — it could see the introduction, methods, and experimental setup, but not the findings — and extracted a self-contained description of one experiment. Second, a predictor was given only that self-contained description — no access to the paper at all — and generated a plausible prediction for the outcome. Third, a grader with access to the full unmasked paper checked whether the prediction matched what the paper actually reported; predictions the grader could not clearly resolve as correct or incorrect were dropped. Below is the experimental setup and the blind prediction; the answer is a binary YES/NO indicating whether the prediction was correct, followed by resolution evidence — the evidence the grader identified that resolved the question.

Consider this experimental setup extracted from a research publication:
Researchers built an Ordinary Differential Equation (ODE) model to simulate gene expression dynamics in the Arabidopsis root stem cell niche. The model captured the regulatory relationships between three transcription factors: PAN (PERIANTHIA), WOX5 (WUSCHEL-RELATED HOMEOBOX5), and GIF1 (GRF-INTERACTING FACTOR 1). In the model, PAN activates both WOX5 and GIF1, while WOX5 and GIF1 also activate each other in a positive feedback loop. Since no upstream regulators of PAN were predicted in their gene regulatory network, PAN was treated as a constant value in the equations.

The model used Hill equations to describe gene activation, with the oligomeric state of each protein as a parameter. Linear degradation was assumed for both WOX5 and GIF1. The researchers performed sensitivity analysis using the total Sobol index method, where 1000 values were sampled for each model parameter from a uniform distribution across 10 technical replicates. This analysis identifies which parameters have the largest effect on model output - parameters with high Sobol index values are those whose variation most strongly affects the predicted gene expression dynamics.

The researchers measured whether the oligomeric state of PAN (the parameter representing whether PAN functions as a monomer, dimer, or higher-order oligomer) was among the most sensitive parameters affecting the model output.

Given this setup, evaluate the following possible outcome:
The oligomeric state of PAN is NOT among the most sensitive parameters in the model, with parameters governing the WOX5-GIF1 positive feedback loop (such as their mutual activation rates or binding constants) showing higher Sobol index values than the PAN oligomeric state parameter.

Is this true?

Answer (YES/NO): NO